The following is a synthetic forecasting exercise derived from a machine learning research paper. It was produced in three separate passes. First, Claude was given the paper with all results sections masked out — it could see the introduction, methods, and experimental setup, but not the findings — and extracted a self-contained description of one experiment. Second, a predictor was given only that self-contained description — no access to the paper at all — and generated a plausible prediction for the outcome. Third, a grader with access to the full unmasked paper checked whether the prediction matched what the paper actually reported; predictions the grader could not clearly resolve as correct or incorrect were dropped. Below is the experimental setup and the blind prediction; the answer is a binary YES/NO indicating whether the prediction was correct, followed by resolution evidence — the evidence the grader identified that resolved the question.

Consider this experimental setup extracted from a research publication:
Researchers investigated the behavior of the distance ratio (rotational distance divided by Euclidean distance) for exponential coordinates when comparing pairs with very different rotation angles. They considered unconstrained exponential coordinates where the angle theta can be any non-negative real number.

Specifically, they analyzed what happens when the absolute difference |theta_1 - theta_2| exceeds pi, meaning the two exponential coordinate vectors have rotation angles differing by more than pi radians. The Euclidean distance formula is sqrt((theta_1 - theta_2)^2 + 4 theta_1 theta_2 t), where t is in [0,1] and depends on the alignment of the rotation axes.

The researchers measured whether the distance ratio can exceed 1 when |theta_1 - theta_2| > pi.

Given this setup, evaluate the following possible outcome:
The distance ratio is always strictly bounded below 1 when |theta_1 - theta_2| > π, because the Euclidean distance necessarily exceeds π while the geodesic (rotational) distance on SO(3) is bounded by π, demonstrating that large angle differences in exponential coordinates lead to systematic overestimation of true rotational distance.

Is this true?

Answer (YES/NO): YES